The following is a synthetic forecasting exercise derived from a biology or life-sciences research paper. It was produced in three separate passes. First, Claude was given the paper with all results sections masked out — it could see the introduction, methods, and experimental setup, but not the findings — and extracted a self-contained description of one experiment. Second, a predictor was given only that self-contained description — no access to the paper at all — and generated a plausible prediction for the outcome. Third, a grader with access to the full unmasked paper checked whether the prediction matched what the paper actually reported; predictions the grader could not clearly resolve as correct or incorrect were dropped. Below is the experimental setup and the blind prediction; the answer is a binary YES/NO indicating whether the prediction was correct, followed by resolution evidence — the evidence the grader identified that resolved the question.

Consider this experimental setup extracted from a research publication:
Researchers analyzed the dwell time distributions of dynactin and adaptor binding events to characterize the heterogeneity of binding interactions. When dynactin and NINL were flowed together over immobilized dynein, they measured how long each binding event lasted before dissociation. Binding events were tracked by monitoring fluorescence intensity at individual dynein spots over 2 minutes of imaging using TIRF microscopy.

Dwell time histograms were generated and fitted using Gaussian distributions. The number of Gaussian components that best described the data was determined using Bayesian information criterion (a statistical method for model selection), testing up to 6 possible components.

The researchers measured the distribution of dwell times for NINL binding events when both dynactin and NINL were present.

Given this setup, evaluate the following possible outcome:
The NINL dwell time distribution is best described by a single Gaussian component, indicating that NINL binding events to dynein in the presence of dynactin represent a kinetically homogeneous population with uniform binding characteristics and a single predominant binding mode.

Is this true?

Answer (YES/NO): NO